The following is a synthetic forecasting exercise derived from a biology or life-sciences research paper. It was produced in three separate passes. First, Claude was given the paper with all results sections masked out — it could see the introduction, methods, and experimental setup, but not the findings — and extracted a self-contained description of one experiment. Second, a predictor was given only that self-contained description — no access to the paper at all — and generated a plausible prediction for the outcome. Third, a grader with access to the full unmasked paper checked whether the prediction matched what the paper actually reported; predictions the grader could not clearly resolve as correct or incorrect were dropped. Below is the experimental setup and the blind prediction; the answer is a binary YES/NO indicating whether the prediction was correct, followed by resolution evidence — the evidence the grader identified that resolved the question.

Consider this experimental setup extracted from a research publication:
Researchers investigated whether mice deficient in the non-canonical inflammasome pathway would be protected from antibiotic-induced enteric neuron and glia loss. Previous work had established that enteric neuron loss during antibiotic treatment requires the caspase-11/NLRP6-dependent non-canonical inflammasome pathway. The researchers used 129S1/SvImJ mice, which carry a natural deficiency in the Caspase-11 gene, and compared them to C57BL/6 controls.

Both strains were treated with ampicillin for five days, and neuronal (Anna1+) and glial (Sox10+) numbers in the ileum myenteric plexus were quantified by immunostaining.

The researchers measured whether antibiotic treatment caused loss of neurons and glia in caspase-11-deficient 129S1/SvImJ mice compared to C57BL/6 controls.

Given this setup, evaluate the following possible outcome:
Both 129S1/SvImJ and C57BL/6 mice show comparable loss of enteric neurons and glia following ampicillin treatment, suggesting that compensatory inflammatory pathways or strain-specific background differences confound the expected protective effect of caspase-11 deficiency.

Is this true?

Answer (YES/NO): NO